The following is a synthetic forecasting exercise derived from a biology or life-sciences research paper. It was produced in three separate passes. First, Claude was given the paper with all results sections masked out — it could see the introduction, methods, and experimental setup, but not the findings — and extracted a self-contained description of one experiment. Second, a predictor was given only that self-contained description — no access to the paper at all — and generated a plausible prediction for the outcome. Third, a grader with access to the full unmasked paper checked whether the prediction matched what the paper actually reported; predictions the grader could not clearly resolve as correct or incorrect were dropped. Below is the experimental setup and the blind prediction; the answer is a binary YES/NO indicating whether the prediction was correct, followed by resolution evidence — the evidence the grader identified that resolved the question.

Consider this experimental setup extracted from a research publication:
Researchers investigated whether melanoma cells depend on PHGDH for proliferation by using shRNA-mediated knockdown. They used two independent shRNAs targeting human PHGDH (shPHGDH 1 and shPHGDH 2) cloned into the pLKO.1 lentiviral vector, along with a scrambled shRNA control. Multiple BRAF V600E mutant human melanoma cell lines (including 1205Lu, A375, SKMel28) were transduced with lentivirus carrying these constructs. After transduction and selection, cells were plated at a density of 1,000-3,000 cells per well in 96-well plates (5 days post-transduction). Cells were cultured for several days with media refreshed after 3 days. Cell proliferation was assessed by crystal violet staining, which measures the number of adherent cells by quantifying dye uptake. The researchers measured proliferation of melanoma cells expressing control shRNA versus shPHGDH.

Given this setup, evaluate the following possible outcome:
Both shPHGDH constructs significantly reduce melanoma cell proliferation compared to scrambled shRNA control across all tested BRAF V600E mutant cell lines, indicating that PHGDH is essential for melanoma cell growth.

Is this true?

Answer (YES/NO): YES